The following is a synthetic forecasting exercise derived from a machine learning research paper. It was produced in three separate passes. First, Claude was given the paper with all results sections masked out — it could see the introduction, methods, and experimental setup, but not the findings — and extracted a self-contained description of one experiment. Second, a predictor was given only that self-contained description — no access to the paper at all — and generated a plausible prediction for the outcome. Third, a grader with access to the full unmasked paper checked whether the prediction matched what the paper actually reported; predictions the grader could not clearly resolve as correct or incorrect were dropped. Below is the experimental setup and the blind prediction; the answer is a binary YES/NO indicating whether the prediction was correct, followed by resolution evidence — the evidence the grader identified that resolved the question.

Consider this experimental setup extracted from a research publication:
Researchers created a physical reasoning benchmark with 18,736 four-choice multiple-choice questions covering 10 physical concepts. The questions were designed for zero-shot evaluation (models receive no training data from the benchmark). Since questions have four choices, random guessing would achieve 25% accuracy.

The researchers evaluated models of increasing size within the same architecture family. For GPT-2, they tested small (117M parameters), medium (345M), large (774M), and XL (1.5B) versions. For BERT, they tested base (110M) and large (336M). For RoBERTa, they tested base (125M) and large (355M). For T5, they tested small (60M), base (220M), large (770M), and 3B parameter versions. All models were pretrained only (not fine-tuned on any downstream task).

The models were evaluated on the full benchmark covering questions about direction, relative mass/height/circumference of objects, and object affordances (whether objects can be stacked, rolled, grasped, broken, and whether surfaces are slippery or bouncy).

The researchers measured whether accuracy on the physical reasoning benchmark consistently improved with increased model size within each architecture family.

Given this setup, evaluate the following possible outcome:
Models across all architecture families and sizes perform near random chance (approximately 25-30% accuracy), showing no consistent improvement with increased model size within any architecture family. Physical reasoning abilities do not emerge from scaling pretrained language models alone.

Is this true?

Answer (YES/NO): YES